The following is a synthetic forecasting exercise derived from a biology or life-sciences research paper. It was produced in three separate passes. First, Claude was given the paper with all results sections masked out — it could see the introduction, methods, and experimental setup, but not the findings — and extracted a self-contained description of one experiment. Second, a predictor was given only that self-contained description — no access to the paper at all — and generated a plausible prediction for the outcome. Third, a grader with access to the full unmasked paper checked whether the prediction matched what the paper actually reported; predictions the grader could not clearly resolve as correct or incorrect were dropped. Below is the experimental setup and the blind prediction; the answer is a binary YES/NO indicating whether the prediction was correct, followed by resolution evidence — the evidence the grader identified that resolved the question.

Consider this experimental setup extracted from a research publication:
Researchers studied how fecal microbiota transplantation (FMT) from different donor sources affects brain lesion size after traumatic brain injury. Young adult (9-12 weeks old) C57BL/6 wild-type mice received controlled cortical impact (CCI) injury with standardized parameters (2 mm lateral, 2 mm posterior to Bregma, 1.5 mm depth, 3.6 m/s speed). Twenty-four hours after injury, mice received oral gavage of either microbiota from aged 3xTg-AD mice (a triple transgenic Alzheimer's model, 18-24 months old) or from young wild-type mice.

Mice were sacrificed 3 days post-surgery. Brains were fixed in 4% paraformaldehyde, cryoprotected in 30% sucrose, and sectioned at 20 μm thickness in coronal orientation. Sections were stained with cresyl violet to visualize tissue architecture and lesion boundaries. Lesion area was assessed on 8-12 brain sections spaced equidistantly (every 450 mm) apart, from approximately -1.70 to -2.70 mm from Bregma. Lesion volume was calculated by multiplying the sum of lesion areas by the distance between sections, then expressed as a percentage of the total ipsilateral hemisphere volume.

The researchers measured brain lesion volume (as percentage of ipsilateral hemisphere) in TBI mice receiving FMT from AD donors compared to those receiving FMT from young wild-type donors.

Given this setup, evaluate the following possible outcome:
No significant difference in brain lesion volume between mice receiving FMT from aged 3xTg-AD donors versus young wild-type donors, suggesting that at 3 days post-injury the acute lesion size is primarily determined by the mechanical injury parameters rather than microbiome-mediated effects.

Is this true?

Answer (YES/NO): NO